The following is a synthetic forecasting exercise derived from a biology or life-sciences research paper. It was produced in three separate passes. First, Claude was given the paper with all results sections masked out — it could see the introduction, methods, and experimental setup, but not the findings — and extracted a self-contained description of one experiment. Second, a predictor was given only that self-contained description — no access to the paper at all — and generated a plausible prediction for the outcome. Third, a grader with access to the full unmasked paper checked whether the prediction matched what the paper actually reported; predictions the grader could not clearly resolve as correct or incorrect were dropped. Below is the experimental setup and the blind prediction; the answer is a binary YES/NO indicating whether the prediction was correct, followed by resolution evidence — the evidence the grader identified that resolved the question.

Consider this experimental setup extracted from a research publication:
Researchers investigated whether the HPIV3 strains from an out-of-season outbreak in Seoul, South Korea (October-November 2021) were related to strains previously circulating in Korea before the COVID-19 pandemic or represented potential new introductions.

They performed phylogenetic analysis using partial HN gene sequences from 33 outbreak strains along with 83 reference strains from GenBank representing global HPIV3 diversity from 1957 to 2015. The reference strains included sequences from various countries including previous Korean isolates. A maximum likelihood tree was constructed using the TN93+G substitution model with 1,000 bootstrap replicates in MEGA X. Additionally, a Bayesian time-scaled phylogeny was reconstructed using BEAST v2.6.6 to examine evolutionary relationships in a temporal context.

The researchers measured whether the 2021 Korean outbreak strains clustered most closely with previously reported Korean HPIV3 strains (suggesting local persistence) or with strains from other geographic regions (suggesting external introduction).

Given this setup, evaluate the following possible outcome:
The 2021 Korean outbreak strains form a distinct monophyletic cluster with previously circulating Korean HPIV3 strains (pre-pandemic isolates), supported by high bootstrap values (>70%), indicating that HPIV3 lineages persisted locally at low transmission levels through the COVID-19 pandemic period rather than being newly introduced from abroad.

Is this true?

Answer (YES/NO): NO